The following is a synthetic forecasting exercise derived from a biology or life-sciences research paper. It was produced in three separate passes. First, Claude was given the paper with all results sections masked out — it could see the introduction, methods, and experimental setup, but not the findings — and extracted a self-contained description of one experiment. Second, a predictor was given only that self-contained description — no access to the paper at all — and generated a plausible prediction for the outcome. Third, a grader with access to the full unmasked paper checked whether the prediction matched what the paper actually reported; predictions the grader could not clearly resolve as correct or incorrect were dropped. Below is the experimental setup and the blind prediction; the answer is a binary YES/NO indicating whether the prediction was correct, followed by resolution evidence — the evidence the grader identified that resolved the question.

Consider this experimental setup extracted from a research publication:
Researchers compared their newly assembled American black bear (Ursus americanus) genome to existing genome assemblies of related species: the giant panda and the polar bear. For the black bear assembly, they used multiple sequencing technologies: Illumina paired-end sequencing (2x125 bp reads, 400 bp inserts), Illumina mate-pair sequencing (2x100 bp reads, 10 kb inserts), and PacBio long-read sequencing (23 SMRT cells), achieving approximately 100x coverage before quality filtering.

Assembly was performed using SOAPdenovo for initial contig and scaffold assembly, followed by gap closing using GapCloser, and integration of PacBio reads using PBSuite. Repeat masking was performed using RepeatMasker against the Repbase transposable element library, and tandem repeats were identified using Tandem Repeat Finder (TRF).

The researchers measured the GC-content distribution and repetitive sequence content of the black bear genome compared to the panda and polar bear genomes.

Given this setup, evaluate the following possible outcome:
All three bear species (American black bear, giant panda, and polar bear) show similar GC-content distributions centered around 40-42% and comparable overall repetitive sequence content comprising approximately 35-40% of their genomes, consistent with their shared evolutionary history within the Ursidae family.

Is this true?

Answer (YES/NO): NO